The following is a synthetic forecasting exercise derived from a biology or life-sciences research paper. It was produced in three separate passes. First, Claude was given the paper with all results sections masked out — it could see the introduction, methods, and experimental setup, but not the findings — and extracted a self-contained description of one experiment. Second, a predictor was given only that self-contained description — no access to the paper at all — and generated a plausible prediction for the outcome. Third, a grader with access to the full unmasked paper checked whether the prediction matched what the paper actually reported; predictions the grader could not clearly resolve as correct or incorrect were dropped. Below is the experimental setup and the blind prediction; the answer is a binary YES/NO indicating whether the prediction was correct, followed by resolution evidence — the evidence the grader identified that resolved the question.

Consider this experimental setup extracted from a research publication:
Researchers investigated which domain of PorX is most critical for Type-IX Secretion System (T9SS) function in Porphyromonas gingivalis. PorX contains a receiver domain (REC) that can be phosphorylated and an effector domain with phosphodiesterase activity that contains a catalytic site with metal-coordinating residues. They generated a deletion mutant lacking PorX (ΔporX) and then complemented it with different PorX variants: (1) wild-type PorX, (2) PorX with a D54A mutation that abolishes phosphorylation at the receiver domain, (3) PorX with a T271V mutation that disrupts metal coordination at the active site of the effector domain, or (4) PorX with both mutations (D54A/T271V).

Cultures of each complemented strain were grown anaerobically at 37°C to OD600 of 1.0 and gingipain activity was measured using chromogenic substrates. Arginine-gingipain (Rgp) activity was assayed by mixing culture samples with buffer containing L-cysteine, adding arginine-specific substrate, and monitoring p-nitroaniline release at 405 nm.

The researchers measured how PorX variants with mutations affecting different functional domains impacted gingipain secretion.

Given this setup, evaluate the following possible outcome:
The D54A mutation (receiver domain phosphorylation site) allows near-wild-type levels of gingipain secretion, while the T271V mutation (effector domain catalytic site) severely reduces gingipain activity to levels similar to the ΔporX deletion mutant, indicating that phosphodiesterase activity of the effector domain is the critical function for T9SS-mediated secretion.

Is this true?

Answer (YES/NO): NO